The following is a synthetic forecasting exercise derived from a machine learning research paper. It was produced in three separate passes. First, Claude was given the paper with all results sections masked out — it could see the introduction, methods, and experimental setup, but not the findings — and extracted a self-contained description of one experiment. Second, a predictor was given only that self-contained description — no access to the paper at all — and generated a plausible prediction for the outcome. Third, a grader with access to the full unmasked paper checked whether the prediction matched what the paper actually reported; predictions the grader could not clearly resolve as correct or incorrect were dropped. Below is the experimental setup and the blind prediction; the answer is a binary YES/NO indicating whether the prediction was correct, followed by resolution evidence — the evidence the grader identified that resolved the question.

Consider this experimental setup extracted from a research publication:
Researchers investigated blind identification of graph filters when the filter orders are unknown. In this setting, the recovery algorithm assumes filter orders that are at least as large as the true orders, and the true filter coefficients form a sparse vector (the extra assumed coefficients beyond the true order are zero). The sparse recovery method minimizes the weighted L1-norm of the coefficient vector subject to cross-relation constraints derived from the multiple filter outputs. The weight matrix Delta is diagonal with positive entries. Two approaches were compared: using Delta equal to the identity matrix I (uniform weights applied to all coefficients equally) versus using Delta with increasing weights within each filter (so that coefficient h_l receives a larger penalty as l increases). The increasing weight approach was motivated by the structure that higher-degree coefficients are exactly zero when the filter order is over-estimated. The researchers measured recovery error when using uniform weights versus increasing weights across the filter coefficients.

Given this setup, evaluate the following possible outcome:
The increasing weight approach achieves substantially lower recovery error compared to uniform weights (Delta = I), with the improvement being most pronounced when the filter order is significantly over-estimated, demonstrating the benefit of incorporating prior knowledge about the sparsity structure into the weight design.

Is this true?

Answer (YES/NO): YES